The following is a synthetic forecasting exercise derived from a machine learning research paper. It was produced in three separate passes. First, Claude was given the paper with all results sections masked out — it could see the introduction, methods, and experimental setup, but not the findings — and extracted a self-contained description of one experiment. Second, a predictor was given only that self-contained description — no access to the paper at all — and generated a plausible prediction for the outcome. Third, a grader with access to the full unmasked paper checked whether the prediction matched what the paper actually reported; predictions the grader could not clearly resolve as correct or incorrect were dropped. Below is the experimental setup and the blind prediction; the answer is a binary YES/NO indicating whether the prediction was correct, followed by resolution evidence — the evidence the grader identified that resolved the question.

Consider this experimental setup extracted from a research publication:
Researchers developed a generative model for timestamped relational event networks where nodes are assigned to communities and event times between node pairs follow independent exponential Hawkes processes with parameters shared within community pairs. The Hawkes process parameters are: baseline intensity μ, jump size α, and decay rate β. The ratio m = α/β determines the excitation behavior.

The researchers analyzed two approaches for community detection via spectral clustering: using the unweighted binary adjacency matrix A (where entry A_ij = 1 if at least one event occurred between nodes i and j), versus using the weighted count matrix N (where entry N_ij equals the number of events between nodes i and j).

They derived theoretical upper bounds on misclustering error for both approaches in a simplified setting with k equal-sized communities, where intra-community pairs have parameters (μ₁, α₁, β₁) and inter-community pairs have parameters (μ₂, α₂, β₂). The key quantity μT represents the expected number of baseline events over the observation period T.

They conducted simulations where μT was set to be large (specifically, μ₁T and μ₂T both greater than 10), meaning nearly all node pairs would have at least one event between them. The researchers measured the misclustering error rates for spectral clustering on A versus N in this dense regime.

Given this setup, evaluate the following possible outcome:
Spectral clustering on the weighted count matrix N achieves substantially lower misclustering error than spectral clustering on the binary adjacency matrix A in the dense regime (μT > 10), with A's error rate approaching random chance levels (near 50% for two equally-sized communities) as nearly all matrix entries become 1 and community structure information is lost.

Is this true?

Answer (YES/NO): YES